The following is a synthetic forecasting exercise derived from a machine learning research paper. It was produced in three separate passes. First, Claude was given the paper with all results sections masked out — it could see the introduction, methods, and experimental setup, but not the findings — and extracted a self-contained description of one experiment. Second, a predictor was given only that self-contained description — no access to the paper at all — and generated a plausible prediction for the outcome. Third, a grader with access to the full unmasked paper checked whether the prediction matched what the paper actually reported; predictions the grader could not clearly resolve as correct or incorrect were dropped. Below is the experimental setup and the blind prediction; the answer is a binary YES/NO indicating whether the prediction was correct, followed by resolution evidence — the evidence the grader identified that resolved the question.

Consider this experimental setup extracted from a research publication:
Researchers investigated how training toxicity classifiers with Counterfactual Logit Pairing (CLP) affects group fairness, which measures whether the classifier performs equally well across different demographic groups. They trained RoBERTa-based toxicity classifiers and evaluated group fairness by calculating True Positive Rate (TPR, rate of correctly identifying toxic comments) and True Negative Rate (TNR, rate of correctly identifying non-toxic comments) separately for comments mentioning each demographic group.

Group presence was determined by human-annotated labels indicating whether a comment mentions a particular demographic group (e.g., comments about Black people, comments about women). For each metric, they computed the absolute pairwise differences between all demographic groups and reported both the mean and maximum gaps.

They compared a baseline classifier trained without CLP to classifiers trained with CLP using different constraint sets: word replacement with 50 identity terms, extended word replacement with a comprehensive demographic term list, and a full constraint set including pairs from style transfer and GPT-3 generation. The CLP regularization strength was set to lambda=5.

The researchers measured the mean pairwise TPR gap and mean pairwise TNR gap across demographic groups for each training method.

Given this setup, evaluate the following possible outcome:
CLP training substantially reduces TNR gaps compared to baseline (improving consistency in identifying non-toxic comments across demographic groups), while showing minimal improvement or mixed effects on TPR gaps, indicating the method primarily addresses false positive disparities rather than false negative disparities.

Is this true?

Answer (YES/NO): NO